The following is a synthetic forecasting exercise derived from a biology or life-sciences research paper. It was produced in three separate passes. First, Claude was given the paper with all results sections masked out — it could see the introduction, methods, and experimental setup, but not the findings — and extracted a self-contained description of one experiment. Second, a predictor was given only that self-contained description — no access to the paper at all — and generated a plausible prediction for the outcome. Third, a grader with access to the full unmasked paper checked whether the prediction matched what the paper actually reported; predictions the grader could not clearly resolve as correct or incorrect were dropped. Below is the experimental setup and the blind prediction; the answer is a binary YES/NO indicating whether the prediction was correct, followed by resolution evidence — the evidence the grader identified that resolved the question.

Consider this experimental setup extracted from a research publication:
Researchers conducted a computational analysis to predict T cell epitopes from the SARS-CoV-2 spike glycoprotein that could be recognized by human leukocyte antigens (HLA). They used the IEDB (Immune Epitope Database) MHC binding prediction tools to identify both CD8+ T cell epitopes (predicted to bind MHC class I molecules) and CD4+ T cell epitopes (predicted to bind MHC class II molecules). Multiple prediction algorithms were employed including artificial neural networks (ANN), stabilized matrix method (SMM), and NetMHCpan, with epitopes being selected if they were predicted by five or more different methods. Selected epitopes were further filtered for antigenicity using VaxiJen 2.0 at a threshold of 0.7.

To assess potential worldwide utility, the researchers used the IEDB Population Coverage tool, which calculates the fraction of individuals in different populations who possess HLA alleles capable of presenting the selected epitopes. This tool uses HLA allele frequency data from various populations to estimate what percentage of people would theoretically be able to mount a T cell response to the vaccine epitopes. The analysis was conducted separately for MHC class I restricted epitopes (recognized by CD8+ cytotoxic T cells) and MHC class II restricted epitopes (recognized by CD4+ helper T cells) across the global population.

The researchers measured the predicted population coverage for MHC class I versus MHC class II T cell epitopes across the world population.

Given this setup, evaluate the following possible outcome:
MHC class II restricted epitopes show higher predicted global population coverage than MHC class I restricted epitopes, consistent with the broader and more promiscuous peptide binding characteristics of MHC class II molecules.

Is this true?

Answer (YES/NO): NO